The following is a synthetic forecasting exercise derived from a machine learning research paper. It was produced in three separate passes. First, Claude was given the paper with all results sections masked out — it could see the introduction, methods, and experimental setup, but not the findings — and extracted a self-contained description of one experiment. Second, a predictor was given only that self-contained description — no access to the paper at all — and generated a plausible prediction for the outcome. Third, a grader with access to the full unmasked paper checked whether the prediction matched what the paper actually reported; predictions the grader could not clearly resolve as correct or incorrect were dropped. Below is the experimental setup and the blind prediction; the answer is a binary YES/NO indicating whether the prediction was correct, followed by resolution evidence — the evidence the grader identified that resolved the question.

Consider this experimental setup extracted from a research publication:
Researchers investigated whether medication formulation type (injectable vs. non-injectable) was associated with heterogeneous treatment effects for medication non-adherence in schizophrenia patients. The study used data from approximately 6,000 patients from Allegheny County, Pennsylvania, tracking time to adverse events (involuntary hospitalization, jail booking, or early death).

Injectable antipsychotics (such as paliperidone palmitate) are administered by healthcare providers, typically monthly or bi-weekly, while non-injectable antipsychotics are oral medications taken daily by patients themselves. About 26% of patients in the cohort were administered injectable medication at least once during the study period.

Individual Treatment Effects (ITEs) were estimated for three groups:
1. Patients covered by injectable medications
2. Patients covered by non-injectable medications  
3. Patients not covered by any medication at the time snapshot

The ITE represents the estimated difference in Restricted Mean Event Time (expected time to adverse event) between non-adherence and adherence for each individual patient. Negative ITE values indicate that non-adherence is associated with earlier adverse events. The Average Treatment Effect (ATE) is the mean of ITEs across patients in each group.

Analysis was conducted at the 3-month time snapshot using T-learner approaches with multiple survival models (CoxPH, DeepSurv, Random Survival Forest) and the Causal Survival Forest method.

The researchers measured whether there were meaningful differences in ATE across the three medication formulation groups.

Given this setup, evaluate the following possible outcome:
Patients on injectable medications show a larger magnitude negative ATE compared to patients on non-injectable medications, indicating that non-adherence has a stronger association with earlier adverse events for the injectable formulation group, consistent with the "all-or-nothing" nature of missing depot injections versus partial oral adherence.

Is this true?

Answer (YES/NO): NO